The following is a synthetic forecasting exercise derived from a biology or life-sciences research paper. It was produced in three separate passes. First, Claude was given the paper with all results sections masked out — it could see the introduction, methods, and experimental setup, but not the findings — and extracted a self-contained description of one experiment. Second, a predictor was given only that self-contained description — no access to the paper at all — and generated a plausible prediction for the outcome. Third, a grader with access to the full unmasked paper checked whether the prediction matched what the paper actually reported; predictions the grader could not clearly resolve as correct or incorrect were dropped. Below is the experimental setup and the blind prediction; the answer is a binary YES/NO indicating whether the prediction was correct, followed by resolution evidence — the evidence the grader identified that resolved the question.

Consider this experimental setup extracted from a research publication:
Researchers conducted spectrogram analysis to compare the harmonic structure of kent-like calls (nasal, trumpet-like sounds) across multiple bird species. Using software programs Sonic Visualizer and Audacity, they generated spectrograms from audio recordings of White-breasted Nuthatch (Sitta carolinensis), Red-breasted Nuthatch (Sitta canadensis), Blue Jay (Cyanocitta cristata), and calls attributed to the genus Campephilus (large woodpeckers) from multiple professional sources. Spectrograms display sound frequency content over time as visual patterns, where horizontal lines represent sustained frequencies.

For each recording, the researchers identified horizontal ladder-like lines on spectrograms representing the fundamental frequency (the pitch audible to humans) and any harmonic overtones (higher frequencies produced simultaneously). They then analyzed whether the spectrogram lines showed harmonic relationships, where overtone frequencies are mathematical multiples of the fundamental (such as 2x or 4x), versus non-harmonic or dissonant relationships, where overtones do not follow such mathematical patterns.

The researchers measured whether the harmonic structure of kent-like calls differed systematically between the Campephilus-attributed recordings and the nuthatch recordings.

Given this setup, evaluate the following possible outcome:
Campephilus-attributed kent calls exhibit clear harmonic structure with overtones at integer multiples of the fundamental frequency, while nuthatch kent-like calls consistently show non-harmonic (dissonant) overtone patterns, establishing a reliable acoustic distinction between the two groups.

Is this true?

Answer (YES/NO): YES